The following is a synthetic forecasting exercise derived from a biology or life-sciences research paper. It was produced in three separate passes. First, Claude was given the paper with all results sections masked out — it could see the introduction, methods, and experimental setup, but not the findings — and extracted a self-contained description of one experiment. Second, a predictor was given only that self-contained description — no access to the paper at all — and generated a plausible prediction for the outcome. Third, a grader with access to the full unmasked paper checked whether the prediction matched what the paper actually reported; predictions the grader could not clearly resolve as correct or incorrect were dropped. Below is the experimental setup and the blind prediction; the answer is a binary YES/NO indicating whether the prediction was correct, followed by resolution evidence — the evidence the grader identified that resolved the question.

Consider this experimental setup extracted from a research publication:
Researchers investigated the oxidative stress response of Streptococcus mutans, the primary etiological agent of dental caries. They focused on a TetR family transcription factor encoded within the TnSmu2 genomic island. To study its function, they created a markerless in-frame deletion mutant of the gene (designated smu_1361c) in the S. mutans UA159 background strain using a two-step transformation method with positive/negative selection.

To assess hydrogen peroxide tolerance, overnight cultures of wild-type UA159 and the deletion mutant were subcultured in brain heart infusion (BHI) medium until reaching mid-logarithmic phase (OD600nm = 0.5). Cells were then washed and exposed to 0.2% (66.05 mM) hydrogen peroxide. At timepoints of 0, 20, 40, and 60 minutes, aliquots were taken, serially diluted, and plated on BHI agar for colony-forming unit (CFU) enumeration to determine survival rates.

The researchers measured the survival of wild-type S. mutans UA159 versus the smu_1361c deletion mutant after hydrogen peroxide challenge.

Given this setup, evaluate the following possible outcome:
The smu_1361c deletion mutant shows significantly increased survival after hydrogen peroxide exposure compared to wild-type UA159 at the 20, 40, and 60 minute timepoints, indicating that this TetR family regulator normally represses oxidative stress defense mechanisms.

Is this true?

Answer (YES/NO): NO